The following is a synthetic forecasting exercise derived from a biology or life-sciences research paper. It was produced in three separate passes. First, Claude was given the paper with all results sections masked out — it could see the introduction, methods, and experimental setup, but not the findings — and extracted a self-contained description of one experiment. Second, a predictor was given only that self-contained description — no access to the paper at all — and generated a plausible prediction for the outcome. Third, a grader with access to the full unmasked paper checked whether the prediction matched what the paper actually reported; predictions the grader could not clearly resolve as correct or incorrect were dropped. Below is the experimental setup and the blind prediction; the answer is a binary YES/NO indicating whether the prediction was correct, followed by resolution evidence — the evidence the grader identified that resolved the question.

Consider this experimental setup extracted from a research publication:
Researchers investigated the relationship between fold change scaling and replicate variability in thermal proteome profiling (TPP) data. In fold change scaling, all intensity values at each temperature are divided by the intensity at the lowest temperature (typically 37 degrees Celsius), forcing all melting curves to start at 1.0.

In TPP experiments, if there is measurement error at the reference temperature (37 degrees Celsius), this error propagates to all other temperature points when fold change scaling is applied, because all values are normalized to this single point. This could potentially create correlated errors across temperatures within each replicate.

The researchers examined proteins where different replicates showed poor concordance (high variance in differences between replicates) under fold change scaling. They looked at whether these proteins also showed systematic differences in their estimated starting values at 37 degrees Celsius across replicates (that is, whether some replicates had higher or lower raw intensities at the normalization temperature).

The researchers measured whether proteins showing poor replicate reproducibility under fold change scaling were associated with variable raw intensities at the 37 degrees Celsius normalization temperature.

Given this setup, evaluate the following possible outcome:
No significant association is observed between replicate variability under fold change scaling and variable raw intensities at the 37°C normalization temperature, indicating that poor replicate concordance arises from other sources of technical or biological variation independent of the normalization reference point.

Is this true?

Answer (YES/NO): NO